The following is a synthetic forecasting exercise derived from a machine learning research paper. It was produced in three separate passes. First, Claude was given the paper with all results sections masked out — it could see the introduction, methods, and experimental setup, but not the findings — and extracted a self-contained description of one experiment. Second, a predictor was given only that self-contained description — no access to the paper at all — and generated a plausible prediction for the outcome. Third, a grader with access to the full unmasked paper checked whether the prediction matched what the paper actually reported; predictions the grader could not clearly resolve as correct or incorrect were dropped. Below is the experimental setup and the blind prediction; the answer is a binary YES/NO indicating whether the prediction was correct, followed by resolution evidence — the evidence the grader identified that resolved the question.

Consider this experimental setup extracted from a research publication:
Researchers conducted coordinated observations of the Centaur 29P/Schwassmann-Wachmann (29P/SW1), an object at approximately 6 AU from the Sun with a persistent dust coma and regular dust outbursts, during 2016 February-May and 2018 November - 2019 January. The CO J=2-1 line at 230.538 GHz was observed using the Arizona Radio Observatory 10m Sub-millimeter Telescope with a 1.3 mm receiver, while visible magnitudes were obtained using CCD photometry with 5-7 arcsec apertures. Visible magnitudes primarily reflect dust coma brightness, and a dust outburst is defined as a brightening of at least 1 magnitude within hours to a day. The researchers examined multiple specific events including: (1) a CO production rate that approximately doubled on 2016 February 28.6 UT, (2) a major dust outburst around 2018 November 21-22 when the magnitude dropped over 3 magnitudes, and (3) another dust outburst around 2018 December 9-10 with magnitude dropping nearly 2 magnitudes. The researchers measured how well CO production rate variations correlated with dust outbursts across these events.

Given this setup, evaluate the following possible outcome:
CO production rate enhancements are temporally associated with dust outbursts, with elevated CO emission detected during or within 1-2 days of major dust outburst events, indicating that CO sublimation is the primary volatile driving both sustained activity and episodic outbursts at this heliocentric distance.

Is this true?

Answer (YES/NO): NO